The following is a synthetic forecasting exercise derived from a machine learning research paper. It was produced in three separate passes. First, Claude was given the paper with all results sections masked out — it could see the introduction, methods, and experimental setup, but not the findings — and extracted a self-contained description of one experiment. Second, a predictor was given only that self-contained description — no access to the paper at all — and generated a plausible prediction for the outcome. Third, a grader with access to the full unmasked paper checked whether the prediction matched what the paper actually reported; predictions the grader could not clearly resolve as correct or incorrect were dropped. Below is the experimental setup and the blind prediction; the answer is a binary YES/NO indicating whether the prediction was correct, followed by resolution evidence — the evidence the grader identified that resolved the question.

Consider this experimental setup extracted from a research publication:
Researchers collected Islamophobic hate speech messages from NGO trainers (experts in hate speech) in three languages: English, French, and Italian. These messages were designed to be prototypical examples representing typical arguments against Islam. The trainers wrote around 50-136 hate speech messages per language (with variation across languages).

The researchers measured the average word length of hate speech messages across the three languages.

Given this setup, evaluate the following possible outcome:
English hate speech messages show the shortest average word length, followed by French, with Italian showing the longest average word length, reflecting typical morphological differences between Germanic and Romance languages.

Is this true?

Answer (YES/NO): NO